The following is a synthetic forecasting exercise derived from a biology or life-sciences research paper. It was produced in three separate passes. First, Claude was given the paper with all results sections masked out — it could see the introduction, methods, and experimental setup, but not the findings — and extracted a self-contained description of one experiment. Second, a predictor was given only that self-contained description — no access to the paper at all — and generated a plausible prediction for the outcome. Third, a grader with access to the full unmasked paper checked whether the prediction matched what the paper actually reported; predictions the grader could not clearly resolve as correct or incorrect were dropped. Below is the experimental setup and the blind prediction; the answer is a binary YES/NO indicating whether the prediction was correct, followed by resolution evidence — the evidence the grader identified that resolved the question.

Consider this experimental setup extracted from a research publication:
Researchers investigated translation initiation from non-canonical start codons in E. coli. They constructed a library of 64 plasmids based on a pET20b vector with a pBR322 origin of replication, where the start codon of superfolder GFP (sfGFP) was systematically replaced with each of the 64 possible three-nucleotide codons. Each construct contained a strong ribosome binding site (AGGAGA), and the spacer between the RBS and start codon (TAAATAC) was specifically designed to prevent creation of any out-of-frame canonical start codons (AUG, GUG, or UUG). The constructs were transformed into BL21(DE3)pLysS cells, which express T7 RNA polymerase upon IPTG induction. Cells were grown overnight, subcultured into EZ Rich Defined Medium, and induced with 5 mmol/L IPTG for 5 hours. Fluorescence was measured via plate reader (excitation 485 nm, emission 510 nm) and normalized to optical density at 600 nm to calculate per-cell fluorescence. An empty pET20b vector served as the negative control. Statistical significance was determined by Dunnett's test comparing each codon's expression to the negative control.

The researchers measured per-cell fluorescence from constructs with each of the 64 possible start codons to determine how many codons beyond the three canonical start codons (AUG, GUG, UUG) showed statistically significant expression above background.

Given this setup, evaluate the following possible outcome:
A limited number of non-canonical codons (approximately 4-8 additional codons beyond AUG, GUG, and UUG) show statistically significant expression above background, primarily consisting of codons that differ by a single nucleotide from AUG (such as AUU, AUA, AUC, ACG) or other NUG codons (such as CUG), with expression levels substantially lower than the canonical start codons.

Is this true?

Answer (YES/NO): NO